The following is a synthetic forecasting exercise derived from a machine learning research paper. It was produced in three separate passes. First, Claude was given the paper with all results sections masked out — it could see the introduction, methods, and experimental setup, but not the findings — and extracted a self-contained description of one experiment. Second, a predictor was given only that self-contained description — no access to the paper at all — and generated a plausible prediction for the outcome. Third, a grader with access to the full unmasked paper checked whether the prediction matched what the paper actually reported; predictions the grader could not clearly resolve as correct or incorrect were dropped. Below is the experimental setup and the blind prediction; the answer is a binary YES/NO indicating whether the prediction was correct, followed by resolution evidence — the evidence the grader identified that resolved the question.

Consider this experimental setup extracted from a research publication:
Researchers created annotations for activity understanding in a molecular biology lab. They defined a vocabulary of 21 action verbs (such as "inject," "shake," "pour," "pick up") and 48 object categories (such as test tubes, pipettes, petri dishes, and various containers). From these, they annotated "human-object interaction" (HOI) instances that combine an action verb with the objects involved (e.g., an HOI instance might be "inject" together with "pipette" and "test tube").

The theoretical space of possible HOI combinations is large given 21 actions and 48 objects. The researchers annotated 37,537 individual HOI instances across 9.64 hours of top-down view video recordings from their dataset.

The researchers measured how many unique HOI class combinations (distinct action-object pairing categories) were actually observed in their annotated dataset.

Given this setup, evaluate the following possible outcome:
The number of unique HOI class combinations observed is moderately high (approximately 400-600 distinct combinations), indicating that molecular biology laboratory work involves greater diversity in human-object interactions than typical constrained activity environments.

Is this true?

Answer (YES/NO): NO